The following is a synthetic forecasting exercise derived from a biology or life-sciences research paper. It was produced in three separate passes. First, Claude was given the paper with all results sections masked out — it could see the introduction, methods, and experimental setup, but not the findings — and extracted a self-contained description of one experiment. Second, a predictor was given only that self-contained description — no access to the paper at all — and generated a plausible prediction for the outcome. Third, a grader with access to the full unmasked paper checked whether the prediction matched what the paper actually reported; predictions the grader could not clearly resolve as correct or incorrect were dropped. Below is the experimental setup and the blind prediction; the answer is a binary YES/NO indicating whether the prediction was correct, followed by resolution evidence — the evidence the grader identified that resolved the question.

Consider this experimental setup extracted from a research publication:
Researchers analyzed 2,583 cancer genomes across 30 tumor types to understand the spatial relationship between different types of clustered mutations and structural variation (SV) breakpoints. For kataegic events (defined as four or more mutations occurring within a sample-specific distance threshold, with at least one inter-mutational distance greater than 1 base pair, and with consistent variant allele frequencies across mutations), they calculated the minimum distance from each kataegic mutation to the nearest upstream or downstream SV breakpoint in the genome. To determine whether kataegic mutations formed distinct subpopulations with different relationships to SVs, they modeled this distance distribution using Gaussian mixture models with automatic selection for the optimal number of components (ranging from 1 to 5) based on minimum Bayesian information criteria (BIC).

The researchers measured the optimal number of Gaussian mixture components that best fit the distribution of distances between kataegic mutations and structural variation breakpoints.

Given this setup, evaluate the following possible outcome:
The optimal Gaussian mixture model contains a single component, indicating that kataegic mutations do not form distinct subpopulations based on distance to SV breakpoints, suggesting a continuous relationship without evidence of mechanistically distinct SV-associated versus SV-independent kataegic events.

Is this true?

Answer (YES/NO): NO